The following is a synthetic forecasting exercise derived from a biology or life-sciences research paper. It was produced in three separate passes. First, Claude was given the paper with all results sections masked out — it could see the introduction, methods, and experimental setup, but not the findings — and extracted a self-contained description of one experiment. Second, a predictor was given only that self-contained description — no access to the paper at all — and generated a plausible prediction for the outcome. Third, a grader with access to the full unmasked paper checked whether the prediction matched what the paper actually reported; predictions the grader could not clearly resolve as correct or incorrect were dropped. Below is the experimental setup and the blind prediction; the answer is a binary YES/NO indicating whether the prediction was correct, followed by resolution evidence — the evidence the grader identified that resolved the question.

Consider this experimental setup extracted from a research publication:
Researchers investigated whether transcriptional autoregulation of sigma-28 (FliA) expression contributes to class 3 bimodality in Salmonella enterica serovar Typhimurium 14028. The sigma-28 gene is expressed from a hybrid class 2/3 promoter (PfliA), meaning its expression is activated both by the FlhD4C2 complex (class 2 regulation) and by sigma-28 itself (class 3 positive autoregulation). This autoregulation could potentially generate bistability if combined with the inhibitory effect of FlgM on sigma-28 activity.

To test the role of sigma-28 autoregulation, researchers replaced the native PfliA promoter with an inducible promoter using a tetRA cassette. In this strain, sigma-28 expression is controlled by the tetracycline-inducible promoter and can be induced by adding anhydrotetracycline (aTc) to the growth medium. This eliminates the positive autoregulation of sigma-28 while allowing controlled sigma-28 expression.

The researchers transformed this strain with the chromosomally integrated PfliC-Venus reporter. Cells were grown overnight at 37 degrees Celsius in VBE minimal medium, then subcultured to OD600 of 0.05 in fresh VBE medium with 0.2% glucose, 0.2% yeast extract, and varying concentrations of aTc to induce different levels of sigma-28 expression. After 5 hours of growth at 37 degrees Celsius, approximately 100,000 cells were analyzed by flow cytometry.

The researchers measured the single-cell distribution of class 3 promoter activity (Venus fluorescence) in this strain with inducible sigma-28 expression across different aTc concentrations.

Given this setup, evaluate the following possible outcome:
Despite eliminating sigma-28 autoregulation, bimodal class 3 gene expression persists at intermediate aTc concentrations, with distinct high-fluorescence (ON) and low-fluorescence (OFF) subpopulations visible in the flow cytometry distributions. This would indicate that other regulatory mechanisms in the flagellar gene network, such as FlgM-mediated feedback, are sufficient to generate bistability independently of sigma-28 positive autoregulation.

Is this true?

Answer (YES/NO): NO